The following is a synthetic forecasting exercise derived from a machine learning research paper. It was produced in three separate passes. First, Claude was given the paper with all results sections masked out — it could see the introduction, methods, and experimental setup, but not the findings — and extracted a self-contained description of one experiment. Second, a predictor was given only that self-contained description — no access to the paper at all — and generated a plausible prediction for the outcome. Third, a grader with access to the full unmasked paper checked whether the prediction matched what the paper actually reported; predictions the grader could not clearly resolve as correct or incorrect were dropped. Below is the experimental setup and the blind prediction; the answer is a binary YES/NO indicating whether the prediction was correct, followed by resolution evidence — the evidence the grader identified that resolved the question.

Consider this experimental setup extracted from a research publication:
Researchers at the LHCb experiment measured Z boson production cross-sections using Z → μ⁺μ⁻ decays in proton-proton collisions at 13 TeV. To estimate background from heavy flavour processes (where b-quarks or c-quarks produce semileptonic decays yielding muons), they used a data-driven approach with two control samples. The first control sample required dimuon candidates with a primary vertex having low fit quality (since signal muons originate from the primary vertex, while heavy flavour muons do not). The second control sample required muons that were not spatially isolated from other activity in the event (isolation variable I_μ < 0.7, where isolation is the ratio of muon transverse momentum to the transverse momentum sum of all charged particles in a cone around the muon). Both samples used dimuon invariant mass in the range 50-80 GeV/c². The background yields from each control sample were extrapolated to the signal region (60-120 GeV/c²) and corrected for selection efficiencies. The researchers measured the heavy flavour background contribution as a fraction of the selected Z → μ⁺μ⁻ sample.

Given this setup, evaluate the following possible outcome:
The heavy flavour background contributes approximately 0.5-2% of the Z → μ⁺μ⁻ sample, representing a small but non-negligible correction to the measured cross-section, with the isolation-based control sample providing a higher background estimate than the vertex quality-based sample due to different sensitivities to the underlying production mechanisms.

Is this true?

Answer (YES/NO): NO